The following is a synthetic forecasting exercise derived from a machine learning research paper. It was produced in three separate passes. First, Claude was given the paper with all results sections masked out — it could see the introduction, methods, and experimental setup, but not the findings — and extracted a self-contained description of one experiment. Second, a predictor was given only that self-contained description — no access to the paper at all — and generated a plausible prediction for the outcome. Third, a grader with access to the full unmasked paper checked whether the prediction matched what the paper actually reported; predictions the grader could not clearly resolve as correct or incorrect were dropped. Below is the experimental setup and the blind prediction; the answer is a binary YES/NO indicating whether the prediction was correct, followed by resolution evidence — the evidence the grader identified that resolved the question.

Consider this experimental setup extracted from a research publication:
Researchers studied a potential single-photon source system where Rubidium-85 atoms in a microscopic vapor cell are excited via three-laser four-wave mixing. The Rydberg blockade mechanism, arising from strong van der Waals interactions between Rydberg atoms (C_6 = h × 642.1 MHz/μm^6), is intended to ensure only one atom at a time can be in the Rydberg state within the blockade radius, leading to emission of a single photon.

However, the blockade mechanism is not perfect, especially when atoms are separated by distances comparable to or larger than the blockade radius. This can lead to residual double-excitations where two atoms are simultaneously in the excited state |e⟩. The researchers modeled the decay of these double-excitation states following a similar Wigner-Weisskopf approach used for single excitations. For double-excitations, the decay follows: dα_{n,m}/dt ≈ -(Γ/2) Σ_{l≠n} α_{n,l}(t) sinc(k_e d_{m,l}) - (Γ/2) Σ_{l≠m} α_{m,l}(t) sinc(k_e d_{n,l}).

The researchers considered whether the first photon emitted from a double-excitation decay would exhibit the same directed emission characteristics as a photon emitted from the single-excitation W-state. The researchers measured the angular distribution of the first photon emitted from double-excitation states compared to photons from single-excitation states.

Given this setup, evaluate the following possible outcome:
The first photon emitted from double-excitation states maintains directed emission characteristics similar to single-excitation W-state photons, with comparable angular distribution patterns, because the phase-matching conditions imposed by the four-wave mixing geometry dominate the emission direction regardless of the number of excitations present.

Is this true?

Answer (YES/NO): NO